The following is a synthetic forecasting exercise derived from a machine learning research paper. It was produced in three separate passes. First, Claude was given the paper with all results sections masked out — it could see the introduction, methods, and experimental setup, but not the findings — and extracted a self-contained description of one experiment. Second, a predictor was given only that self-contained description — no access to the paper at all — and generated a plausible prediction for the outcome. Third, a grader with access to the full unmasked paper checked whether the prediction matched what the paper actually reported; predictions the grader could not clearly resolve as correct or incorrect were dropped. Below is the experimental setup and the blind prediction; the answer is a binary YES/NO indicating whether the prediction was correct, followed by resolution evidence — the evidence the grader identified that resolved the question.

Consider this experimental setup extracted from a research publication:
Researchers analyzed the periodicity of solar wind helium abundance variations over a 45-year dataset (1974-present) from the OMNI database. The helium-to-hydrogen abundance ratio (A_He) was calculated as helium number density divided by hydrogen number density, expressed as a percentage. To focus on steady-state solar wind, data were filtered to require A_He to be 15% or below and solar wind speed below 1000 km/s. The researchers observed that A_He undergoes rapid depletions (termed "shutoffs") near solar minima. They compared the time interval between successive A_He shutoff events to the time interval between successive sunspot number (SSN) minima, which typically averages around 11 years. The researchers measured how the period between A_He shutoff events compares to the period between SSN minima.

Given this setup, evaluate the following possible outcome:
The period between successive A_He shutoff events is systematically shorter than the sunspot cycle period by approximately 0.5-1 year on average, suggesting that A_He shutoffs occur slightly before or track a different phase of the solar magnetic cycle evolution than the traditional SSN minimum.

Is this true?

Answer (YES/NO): NO